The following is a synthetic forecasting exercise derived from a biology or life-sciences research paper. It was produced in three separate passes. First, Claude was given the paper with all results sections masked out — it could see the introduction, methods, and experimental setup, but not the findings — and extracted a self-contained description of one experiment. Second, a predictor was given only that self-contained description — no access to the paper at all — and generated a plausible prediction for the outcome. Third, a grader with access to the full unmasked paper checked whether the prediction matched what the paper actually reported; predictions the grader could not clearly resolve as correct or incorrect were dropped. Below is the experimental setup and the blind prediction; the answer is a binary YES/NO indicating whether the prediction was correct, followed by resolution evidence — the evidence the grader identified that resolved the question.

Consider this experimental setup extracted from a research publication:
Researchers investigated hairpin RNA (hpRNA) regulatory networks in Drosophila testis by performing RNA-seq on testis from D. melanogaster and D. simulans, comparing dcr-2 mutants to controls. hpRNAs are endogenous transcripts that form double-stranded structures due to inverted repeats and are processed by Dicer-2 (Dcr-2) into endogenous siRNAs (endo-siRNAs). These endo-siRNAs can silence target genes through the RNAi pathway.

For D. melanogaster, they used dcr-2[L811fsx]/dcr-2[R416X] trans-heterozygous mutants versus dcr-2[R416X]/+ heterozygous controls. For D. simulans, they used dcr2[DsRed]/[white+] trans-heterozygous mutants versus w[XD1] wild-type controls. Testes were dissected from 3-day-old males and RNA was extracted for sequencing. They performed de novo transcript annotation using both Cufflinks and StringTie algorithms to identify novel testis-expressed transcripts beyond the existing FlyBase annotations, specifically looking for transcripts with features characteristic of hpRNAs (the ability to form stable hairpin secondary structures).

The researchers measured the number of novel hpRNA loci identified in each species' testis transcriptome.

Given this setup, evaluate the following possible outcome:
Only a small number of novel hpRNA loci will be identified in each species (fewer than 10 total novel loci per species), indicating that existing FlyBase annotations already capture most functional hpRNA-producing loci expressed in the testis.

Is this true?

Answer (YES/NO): NO